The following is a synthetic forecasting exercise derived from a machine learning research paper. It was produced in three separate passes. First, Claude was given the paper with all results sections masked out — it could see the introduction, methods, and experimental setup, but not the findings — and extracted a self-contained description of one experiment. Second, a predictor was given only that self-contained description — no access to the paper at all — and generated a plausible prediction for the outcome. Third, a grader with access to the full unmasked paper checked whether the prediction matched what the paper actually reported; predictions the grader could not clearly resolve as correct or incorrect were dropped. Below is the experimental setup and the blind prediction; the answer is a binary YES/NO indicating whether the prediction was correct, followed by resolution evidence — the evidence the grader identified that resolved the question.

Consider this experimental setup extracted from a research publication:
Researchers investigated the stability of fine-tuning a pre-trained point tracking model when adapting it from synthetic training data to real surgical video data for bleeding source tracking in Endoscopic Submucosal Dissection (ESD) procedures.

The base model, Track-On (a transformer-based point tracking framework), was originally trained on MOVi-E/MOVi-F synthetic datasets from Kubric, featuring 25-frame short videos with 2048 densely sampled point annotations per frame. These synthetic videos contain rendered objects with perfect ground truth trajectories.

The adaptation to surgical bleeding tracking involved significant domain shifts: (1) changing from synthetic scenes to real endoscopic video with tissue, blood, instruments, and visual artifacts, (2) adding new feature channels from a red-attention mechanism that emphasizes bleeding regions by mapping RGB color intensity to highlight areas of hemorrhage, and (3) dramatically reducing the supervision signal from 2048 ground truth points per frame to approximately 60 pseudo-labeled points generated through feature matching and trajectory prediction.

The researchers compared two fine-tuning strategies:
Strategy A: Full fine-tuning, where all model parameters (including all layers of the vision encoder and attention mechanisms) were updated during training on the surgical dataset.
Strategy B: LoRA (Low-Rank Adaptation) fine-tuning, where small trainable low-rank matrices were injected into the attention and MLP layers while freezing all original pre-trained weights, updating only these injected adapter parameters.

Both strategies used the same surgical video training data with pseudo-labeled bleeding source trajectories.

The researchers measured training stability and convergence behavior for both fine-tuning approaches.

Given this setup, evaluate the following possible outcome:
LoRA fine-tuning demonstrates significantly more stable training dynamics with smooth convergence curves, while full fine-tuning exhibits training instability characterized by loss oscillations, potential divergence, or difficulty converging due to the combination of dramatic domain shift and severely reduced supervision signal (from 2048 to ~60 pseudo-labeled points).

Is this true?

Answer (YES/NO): YES